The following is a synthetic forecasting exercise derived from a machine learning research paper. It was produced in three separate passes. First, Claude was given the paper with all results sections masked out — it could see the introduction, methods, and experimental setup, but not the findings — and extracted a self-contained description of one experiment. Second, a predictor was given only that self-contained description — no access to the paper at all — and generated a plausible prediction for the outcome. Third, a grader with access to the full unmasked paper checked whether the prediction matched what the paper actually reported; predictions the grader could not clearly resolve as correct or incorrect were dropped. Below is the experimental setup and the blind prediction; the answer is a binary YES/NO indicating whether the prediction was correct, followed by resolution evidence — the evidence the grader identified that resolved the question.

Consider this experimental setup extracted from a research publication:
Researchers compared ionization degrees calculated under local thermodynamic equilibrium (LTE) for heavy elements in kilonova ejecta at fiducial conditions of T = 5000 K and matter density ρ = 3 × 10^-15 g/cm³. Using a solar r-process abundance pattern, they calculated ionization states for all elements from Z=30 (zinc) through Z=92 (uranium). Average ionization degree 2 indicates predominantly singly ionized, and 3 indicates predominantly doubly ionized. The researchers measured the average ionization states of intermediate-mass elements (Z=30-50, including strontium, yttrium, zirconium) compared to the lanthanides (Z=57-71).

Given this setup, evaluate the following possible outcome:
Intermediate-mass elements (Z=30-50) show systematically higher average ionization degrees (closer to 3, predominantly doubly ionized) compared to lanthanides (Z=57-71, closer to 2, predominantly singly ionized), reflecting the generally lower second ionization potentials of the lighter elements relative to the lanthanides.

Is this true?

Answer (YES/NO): NO